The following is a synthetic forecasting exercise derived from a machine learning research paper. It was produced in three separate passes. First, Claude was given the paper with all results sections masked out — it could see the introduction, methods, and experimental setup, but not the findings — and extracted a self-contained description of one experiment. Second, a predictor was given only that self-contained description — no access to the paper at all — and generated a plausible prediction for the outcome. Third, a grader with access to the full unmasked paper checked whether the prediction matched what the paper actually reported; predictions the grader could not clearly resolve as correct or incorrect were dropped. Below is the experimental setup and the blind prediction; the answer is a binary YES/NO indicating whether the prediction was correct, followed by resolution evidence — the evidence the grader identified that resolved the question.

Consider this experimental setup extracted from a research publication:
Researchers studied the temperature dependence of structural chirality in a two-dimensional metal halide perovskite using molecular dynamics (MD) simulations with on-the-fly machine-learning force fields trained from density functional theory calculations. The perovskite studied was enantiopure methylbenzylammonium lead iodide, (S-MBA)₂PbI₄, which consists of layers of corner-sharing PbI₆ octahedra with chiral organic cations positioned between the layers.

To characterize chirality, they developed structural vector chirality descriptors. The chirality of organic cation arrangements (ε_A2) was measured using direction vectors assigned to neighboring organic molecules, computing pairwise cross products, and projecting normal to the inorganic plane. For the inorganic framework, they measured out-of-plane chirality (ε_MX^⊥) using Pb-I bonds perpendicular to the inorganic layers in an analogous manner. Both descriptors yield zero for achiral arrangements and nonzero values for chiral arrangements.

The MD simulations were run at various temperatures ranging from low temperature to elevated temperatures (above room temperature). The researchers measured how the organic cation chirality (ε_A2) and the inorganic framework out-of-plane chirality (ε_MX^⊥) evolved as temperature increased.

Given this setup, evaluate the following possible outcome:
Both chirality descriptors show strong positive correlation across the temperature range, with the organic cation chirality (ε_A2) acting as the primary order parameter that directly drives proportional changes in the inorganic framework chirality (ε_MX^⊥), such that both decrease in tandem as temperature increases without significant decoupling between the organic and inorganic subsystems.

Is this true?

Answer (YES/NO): NO